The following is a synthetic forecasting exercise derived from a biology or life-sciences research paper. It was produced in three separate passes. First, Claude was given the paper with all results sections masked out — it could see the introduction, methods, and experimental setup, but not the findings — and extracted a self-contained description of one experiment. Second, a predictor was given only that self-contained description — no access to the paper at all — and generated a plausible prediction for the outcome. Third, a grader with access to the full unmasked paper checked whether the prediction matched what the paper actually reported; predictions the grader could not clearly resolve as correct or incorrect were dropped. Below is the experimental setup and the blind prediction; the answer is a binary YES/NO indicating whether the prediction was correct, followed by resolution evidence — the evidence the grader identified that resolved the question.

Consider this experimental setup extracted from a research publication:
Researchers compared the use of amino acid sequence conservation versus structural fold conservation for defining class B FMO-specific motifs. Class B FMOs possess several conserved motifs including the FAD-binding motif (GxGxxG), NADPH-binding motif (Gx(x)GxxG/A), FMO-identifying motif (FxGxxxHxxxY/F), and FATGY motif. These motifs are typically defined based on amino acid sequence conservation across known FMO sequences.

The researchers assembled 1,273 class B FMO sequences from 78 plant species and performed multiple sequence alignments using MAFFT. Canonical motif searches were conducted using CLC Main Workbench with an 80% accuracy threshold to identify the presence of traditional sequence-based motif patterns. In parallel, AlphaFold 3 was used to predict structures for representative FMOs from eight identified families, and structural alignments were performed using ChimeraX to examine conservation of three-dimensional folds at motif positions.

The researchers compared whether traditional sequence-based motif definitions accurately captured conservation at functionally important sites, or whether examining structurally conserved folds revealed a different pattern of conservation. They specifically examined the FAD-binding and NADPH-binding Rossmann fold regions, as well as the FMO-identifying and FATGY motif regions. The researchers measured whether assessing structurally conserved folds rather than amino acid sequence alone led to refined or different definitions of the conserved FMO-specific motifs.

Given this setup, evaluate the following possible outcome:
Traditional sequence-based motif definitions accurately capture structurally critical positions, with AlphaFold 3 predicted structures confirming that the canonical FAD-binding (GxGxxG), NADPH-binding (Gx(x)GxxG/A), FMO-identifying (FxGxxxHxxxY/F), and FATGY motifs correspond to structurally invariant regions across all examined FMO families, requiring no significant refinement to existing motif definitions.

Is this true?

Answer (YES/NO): NO